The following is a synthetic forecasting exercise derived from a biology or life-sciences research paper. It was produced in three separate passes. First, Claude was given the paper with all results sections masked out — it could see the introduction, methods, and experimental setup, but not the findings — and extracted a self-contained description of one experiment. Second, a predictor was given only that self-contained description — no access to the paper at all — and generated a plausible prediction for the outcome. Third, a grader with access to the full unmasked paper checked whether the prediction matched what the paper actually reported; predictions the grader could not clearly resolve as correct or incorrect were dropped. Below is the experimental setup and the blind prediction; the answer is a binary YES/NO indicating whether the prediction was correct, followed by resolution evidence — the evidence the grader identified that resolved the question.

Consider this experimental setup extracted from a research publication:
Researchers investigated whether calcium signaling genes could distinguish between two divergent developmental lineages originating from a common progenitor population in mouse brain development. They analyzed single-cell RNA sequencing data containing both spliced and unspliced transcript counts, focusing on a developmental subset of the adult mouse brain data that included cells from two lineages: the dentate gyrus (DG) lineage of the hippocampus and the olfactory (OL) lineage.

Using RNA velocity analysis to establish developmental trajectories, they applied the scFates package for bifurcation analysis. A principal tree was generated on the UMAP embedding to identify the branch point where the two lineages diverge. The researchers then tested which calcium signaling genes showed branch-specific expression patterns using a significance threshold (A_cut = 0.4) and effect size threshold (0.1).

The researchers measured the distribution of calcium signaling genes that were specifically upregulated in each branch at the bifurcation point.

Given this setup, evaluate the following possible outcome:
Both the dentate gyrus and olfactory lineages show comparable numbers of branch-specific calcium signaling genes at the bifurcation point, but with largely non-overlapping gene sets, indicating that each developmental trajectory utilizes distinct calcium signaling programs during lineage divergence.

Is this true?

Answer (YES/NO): NO